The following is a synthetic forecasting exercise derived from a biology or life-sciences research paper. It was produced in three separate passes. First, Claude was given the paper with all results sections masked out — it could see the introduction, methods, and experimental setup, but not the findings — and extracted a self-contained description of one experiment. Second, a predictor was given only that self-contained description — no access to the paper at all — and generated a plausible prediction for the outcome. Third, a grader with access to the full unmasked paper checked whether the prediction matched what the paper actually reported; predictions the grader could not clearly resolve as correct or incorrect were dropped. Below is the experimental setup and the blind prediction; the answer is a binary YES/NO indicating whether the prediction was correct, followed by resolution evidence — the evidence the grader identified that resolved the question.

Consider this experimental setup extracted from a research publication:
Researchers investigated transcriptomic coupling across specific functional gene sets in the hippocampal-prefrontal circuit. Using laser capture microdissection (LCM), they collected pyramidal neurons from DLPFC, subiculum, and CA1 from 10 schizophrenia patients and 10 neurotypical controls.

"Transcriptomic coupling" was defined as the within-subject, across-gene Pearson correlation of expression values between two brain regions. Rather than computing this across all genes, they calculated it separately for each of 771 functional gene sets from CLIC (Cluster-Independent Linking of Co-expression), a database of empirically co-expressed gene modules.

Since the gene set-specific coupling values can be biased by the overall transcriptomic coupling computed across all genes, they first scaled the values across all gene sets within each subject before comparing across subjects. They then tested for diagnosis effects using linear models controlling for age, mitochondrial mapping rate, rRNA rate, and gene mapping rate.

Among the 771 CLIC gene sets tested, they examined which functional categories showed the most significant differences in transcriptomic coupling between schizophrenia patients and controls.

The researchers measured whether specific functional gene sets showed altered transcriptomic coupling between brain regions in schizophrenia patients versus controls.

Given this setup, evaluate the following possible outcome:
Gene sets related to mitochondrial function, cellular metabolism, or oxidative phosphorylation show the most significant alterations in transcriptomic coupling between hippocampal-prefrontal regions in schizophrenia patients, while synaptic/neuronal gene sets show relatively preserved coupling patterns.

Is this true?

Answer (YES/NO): NO